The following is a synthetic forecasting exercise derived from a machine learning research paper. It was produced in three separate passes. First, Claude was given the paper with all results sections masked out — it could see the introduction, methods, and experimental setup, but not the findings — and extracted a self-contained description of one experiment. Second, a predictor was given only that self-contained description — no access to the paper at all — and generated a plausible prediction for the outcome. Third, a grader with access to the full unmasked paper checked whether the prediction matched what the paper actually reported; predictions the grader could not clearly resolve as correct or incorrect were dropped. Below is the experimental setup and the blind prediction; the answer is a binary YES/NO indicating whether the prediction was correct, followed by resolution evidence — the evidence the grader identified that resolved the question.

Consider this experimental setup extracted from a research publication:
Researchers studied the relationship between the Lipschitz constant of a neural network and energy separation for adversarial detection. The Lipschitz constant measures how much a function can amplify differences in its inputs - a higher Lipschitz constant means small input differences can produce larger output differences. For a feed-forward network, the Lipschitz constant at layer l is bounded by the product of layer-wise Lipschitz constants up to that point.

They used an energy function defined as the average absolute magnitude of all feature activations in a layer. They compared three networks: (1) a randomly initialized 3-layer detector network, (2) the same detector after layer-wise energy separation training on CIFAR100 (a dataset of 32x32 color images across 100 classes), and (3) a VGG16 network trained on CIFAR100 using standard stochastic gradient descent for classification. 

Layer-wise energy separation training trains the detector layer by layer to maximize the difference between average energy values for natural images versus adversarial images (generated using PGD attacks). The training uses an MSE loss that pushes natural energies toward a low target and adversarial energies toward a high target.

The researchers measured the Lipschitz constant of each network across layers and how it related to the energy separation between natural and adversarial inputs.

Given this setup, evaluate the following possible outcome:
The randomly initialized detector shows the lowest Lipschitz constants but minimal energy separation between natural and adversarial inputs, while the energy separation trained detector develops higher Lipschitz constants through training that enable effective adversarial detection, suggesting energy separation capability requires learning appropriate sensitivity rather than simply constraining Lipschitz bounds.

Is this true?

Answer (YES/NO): YES